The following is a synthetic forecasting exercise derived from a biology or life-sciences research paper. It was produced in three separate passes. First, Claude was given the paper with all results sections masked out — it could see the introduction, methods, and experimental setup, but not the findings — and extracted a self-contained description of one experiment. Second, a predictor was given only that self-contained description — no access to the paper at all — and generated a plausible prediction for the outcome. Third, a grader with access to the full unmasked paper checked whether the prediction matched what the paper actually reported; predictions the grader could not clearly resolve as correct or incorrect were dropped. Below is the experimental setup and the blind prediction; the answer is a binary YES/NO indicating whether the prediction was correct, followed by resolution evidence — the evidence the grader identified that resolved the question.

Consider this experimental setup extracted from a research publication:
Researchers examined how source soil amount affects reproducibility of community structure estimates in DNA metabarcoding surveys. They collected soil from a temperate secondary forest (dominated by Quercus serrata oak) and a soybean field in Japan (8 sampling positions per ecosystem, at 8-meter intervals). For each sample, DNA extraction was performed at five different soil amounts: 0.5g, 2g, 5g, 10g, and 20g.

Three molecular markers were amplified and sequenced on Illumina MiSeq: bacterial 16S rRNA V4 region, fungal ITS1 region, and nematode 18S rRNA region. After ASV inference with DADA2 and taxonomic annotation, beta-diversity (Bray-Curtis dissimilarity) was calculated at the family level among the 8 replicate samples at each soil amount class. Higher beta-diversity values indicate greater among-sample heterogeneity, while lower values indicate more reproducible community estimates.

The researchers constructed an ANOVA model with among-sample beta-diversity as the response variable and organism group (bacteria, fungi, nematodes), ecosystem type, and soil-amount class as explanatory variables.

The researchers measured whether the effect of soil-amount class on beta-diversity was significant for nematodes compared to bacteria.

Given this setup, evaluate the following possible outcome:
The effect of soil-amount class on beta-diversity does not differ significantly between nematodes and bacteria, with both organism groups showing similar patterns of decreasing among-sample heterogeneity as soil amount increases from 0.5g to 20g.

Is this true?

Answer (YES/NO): NO